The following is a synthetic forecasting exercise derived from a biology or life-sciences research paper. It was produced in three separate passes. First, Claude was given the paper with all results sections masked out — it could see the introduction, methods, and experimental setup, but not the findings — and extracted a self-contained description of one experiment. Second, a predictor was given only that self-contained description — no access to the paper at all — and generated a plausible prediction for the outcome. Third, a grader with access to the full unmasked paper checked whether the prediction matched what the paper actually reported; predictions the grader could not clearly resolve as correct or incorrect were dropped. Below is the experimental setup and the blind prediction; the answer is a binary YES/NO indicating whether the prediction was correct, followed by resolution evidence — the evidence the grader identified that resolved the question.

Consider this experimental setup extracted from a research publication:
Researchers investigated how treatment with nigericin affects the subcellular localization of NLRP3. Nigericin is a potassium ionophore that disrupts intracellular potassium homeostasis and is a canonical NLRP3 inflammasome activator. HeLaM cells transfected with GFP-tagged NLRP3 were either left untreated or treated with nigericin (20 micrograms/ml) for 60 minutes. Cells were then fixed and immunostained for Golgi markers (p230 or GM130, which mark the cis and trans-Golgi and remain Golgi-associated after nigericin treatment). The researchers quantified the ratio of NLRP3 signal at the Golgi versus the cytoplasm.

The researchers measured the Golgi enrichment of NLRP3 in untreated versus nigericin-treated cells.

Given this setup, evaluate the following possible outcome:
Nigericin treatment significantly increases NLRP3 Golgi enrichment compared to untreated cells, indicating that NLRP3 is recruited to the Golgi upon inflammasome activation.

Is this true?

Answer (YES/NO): YES